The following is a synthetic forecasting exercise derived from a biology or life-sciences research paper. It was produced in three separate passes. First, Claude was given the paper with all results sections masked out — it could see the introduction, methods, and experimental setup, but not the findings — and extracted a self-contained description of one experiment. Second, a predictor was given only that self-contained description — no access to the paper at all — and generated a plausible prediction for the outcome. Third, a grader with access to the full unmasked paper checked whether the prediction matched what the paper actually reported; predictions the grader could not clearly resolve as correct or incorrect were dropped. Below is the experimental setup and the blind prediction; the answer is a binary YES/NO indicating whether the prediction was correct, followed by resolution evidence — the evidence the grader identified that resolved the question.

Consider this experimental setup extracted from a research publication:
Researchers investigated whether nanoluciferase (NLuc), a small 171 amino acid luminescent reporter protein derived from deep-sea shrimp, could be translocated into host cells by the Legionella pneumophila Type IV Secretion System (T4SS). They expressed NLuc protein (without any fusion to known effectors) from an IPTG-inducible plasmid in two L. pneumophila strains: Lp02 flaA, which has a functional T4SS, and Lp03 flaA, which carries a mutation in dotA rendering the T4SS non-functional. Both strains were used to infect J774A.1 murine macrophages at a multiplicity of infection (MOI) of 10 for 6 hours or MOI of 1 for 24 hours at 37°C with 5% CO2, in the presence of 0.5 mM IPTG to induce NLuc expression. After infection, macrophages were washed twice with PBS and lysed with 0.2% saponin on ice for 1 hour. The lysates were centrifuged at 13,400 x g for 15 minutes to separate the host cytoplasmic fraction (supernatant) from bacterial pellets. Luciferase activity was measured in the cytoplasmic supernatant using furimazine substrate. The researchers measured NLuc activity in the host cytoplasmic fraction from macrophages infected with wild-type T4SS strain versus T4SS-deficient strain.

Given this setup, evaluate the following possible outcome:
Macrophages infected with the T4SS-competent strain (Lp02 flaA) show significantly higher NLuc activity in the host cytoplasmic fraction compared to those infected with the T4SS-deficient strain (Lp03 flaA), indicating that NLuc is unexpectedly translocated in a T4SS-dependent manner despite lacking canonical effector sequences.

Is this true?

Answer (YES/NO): YES